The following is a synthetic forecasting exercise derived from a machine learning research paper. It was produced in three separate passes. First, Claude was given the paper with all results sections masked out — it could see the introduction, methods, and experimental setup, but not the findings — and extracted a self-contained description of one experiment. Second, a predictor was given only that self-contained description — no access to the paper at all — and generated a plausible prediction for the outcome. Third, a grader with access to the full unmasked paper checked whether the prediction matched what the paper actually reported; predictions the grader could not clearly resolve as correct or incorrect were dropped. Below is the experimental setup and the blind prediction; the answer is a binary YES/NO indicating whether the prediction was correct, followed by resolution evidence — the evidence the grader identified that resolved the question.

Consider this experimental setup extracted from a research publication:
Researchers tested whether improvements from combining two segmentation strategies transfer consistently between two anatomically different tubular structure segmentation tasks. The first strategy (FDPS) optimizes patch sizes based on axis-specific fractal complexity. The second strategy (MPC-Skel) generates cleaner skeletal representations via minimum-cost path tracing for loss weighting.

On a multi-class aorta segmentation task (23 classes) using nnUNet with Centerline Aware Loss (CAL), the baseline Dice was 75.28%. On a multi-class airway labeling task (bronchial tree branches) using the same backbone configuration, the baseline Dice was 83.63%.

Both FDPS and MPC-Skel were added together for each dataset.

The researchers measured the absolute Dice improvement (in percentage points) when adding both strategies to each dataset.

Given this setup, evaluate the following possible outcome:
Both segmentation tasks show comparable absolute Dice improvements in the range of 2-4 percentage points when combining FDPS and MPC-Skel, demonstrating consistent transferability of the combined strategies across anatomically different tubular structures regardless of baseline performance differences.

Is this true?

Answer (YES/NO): NO